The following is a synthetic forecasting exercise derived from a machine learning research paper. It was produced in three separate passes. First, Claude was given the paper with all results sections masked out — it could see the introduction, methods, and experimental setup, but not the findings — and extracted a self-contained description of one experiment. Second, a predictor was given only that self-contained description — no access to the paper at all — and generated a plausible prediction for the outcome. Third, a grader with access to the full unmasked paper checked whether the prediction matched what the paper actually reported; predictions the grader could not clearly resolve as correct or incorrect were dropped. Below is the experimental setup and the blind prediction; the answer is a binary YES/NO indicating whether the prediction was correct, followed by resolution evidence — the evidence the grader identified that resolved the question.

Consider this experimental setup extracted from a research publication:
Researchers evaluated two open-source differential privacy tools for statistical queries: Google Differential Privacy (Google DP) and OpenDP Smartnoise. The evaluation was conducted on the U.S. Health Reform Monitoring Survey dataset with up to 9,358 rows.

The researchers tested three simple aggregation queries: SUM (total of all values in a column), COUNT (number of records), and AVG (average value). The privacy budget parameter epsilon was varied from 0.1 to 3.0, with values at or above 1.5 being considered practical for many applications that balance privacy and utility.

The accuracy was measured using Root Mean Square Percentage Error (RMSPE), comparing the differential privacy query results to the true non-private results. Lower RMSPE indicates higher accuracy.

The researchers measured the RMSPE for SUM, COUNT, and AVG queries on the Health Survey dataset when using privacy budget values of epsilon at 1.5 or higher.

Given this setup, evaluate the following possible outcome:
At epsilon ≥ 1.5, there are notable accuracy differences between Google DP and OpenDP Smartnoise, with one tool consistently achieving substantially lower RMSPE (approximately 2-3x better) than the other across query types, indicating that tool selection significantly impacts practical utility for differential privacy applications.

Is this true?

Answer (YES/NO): YES